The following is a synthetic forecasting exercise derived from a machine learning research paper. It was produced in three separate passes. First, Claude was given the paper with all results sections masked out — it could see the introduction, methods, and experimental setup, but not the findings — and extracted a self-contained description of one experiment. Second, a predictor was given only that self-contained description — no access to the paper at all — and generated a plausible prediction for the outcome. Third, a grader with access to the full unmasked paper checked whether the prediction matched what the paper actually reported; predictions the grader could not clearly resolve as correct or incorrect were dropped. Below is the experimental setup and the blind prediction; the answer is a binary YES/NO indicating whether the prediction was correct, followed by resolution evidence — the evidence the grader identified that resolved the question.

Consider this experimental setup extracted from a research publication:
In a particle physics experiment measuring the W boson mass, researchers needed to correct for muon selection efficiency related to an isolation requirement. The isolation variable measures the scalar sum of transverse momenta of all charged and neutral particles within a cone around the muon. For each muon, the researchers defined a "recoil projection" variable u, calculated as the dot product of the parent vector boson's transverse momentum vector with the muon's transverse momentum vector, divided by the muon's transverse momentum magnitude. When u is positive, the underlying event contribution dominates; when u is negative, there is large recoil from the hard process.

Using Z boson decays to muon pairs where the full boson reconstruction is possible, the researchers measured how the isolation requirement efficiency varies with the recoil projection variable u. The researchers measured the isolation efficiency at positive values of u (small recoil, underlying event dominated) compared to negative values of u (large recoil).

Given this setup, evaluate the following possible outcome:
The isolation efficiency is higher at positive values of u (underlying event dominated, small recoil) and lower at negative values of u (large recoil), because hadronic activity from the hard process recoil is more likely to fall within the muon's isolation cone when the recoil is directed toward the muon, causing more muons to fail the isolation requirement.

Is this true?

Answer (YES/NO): YES